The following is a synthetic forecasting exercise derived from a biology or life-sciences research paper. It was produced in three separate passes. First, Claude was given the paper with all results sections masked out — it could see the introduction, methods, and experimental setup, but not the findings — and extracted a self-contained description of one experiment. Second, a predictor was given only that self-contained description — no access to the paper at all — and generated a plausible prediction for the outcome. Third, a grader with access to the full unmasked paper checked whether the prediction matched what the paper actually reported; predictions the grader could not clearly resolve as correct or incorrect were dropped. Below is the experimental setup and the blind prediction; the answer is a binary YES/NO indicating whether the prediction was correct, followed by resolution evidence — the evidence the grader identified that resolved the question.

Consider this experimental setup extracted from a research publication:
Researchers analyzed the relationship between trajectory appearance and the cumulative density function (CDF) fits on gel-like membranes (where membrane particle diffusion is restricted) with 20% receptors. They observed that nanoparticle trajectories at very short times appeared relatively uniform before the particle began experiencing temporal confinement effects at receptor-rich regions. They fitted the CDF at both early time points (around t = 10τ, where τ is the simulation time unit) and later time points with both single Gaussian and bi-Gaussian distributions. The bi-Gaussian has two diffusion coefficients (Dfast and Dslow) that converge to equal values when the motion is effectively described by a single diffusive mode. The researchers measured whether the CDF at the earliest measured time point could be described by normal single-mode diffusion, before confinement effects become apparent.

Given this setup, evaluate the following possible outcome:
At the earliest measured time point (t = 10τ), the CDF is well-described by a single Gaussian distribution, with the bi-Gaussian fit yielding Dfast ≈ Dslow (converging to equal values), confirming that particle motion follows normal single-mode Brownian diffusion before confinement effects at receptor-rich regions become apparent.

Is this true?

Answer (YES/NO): YES